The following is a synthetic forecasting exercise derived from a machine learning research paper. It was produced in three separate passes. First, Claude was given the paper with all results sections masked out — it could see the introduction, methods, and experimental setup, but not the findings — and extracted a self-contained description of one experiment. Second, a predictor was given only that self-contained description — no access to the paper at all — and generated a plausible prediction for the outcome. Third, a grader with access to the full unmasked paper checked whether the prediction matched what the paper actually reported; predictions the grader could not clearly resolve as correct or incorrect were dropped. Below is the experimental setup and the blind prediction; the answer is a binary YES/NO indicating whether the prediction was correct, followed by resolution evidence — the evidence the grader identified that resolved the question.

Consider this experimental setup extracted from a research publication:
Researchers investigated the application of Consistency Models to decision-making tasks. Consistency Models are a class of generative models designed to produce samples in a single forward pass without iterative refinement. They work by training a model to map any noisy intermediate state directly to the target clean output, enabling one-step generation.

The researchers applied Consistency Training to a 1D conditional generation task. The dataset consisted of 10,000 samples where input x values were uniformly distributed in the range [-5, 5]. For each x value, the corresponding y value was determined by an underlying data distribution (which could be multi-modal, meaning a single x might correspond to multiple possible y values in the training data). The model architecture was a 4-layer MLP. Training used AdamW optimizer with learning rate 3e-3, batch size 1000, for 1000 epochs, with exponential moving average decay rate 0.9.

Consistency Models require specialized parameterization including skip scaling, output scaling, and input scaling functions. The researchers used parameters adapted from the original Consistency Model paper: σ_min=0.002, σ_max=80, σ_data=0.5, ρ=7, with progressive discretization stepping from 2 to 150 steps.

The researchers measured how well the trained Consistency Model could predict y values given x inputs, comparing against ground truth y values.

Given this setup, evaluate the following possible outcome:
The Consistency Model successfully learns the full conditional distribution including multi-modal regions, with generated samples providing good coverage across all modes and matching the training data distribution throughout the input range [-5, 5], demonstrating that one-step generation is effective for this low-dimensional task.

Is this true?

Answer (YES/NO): NO